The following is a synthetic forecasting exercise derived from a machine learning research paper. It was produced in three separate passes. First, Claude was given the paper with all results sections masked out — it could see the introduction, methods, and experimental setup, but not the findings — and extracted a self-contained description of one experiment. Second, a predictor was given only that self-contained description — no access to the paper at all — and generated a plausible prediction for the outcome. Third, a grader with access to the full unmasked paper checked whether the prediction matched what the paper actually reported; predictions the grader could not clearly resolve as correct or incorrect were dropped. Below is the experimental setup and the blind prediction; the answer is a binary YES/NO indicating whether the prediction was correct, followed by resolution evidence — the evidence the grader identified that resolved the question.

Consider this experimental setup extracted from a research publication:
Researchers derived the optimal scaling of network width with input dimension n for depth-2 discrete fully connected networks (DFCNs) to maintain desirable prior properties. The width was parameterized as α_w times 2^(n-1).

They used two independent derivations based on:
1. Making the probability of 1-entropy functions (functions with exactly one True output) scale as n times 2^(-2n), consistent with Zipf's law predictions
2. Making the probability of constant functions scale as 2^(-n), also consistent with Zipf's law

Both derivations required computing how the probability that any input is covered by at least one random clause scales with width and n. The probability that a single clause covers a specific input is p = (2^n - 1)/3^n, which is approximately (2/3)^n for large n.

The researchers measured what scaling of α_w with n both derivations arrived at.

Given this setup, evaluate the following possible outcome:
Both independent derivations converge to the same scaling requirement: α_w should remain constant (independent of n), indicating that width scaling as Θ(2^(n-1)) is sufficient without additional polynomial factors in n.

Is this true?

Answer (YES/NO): NO